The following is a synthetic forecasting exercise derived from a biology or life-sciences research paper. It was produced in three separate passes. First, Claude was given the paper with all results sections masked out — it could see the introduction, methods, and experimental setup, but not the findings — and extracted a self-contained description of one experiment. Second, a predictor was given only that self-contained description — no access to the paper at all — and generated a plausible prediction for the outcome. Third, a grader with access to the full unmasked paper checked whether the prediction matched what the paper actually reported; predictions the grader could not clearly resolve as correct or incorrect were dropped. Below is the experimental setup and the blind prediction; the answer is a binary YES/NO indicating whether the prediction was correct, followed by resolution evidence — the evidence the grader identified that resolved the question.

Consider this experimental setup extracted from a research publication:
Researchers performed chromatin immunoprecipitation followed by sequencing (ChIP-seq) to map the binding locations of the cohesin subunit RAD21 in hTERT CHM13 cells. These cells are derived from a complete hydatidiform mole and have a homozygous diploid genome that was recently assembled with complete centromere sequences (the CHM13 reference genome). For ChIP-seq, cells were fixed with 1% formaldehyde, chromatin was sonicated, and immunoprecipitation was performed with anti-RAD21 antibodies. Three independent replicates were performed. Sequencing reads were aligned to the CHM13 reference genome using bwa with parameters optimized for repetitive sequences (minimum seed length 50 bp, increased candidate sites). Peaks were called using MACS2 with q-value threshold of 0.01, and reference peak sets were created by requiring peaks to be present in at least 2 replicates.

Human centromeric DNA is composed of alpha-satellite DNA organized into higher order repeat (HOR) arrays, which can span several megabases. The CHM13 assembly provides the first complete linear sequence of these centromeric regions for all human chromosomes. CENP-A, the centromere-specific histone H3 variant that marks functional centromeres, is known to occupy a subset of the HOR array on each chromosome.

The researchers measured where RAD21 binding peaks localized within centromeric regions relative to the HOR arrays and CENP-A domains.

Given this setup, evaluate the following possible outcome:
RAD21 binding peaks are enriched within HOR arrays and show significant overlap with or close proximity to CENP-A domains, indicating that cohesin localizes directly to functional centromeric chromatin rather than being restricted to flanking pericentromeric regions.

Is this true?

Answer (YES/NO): NO